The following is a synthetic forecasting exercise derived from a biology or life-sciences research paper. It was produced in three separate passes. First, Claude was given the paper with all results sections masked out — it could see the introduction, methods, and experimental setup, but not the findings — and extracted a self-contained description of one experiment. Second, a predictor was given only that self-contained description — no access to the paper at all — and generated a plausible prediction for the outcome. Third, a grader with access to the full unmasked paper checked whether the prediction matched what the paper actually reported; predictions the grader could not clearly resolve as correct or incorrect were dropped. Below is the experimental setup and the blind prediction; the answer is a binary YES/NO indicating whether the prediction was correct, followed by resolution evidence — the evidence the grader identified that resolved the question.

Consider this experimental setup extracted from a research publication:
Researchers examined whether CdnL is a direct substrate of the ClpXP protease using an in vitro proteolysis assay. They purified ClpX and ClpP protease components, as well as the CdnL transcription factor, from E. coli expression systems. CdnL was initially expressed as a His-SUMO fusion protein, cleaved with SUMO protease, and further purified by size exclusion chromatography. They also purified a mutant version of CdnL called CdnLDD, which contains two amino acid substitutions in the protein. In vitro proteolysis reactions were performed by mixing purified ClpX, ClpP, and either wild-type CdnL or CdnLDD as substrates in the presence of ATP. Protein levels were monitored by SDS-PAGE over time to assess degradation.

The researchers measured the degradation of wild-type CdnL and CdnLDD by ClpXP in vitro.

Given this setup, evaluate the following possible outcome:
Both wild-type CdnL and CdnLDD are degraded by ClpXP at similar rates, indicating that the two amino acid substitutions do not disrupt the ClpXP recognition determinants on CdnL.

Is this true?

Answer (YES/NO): NO